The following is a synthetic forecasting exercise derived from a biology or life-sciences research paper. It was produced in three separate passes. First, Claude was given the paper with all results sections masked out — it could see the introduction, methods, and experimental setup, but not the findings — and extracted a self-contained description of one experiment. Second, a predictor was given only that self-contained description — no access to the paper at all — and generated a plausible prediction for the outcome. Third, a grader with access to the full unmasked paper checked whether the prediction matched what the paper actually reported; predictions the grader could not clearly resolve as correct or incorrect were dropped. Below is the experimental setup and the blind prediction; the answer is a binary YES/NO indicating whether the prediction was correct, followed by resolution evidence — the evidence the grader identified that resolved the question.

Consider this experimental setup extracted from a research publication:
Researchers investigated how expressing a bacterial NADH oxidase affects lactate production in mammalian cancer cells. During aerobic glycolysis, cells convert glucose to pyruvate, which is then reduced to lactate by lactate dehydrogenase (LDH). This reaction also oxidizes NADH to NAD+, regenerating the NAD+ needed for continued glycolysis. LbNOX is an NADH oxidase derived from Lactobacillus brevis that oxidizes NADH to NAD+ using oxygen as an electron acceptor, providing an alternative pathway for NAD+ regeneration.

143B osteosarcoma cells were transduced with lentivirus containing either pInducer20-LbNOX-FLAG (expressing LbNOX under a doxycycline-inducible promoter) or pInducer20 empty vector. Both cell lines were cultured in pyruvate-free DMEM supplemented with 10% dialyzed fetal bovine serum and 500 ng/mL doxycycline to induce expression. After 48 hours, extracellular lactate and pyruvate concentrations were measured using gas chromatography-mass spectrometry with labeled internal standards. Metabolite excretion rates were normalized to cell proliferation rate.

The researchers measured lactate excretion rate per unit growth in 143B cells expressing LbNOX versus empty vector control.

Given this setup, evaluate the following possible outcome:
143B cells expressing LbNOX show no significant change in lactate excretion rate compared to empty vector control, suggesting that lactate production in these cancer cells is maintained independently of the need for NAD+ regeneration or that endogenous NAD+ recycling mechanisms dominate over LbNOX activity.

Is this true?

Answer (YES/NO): YES